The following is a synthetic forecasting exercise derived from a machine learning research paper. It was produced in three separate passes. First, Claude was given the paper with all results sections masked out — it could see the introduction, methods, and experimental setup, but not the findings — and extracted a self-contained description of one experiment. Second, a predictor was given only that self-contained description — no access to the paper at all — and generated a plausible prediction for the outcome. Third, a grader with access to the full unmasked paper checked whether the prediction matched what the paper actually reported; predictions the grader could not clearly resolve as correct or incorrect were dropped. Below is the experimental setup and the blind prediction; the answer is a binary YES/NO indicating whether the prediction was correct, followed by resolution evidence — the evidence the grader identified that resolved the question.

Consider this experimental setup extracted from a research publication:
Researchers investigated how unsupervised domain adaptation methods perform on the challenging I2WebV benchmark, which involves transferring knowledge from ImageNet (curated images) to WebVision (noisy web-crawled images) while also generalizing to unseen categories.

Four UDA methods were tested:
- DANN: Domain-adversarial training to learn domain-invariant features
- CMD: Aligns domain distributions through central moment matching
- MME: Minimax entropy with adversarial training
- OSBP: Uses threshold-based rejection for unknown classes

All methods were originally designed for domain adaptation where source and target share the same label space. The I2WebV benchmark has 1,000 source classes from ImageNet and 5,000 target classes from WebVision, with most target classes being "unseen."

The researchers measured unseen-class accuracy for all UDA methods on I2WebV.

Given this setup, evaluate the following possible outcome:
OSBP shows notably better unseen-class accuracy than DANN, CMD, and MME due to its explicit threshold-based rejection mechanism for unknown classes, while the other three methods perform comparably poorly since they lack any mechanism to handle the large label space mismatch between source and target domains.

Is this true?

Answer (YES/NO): NO